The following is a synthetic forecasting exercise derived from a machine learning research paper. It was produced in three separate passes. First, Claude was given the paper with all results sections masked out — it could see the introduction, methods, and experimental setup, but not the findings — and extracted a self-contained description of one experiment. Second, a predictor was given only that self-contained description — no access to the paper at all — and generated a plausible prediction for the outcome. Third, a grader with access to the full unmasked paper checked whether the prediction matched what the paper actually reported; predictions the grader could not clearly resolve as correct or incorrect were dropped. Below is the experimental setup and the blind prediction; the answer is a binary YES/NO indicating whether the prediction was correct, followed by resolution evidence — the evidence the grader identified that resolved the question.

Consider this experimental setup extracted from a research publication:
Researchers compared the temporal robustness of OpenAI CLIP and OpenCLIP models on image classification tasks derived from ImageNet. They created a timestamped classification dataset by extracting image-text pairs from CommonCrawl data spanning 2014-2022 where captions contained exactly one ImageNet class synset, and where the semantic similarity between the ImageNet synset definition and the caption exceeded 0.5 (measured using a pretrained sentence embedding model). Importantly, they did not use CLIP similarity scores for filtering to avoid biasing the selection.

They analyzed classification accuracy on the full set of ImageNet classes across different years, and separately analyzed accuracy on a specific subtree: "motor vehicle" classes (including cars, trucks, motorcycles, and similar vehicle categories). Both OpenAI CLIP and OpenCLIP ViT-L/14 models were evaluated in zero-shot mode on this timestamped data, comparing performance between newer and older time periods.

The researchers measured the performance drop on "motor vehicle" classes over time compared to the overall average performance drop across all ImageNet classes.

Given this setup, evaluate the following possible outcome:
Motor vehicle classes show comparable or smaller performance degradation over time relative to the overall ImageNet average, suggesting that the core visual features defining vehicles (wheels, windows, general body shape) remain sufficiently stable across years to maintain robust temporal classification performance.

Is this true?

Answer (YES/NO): NO